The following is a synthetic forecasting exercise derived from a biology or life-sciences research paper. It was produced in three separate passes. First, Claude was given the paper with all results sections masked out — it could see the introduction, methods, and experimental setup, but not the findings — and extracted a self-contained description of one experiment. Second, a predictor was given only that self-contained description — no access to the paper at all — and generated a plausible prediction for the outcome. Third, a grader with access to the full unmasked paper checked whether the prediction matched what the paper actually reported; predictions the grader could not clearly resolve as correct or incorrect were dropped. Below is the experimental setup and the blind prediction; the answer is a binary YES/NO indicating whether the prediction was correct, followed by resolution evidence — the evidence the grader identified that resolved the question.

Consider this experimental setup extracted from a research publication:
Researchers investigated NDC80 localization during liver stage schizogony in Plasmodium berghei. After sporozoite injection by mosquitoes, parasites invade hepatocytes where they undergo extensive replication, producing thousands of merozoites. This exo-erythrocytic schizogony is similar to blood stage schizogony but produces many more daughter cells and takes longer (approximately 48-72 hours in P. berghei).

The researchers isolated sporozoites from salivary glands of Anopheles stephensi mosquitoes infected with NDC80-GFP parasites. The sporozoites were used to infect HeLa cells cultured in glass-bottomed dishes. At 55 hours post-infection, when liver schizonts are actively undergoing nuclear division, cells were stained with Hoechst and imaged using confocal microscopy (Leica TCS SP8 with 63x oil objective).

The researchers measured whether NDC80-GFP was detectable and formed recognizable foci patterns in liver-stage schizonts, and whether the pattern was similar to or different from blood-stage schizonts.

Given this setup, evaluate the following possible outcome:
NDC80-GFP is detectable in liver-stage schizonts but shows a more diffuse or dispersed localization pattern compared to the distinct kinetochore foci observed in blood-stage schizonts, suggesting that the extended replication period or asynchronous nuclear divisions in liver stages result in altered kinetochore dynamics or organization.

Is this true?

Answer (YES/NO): NO